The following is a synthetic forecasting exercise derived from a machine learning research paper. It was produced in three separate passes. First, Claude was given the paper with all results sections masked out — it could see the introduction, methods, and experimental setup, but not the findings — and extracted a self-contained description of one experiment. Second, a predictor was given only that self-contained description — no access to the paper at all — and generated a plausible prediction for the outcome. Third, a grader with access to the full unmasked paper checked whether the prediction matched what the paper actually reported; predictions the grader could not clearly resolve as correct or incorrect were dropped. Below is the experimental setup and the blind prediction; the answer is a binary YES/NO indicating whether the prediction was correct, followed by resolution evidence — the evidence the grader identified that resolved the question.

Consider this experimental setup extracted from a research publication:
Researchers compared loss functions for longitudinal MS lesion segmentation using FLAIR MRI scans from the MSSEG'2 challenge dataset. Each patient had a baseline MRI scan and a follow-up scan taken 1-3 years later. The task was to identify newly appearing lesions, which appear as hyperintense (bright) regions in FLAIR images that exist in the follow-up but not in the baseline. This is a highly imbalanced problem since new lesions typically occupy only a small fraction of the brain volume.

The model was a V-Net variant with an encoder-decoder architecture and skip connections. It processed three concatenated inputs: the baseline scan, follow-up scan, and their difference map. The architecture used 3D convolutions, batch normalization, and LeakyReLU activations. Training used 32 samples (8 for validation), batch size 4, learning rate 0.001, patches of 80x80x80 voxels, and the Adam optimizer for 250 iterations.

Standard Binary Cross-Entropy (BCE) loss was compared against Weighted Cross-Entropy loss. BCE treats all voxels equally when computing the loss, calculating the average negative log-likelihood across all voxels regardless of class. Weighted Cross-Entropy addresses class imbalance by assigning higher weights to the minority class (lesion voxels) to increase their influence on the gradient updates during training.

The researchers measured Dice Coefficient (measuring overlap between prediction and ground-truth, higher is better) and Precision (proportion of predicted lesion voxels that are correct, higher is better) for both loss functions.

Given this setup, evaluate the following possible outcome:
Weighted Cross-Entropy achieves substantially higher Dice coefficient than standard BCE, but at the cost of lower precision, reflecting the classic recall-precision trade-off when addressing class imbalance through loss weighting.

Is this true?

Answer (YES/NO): NO